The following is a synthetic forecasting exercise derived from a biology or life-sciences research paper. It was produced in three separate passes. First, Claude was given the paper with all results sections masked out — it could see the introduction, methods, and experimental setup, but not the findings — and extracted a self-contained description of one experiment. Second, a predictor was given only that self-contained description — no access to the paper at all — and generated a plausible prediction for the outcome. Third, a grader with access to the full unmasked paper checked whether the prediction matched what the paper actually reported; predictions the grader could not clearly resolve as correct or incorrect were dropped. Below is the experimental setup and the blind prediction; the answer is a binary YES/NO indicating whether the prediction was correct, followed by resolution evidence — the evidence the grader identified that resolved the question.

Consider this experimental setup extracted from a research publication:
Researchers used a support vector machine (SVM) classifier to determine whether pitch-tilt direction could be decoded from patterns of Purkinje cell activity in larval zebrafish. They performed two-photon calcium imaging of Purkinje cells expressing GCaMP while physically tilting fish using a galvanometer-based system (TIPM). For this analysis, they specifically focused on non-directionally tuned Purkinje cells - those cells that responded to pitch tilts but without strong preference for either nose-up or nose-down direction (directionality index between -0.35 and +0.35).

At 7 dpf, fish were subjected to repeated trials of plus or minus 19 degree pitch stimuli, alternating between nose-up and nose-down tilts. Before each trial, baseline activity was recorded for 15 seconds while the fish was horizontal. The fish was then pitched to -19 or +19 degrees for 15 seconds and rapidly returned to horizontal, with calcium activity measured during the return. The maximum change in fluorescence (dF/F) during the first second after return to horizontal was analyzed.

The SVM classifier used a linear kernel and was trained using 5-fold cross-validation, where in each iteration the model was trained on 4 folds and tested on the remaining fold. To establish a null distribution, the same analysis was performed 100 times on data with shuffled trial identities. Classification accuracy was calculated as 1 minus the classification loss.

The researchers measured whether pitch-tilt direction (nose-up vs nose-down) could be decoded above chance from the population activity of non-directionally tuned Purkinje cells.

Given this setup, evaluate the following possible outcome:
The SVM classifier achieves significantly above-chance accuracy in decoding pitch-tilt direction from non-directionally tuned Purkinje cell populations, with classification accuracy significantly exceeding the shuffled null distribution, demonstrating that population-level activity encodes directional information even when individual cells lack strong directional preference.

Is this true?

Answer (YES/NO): YES